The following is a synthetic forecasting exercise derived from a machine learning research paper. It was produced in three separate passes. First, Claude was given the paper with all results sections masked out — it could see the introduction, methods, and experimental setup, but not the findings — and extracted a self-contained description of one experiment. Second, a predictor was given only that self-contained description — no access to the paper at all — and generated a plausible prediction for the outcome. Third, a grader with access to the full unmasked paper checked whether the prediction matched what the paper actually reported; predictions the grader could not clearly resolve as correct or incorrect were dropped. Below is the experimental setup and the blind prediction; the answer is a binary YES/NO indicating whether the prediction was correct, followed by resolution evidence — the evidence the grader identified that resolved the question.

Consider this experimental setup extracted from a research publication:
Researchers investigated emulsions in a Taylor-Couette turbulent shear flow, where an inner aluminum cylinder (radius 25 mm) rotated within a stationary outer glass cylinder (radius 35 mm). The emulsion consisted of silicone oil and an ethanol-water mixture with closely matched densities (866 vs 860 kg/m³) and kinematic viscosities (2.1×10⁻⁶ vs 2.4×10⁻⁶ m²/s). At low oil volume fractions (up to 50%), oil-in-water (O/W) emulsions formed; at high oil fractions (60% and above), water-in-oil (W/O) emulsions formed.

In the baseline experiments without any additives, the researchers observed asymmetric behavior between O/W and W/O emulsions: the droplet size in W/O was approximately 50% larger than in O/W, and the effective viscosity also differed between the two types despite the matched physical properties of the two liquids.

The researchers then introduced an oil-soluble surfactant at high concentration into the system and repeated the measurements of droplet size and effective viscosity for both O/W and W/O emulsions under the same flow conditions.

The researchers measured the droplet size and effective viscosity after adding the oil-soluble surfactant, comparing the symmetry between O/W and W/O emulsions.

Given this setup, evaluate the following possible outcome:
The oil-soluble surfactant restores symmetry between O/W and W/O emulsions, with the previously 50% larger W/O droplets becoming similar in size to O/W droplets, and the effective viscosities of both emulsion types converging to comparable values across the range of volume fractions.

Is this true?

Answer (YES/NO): YES